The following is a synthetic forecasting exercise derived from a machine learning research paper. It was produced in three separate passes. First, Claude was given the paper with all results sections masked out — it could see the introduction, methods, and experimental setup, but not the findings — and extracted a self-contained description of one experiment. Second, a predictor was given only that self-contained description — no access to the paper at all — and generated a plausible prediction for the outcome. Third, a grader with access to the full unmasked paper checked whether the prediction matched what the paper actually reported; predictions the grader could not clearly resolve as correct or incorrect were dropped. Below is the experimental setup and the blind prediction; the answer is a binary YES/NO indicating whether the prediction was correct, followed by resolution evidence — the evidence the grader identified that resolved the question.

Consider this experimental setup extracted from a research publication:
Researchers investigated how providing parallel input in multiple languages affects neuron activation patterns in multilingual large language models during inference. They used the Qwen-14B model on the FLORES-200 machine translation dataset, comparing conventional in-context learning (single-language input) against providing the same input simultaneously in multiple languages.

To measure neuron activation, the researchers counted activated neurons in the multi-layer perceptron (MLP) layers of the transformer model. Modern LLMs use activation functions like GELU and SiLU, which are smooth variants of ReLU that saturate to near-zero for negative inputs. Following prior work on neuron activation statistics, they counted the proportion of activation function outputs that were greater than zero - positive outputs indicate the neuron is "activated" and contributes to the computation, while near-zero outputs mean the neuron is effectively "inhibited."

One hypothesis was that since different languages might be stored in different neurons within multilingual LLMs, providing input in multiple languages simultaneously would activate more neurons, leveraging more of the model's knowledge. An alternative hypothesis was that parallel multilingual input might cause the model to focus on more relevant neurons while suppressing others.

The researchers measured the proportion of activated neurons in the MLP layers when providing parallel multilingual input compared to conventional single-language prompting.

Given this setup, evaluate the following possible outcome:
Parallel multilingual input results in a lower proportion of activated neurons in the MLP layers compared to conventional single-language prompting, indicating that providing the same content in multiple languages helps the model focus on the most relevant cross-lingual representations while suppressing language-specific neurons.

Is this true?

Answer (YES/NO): YES